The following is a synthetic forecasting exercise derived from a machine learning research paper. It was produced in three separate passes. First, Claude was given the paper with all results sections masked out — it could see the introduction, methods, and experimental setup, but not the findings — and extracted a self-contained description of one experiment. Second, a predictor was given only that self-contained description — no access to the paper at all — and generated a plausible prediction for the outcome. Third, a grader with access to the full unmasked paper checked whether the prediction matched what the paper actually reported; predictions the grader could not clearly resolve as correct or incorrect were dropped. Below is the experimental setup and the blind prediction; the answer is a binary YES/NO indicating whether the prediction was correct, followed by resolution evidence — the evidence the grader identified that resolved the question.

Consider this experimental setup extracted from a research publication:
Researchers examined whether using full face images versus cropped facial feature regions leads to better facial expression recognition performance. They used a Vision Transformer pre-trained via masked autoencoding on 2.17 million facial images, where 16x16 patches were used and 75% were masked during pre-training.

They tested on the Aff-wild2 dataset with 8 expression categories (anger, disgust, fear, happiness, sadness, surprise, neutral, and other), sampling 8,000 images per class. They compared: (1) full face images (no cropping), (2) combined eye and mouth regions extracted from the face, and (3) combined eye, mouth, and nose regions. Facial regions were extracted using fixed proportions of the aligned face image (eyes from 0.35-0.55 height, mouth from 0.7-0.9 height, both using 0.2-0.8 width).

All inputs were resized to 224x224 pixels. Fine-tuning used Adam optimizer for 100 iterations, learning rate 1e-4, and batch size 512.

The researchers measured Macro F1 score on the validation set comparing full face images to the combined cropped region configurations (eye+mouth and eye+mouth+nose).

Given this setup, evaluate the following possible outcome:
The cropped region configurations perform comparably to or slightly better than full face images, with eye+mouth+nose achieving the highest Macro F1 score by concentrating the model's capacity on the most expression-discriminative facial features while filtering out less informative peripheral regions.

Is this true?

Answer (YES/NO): NO